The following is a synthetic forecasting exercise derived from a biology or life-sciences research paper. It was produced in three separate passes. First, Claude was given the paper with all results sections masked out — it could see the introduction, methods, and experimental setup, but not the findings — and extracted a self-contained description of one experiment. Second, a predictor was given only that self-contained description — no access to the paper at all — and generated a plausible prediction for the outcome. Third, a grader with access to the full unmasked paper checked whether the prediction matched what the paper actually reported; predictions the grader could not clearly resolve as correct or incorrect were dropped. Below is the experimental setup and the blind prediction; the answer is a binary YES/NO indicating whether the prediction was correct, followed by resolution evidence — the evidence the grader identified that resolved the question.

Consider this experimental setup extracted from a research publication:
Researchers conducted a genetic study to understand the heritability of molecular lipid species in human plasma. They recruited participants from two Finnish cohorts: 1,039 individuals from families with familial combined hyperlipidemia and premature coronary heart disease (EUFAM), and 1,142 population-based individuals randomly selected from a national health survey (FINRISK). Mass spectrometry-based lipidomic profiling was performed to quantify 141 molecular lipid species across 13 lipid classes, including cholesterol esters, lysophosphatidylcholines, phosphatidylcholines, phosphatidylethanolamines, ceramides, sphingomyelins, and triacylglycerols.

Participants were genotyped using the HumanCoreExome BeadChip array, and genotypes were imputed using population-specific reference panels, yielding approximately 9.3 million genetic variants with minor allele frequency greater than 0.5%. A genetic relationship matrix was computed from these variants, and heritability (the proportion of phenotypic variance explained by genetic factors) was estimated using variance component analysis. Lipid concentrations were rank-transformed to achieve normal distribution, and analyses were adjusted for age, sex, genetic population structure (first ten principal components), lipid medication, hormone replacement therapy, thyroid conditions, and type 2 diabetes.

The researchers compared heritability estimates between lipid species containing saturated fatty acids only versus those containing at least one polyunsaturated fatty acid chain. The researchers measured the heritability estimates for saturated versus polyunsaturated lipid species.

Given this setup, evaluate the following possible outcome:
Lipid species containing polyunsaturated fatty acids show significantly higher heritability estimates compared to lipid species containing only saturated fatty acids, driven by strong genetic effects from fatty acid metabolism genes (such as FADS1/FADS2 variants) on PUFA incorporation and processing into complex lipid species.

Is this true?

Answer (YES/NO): YES